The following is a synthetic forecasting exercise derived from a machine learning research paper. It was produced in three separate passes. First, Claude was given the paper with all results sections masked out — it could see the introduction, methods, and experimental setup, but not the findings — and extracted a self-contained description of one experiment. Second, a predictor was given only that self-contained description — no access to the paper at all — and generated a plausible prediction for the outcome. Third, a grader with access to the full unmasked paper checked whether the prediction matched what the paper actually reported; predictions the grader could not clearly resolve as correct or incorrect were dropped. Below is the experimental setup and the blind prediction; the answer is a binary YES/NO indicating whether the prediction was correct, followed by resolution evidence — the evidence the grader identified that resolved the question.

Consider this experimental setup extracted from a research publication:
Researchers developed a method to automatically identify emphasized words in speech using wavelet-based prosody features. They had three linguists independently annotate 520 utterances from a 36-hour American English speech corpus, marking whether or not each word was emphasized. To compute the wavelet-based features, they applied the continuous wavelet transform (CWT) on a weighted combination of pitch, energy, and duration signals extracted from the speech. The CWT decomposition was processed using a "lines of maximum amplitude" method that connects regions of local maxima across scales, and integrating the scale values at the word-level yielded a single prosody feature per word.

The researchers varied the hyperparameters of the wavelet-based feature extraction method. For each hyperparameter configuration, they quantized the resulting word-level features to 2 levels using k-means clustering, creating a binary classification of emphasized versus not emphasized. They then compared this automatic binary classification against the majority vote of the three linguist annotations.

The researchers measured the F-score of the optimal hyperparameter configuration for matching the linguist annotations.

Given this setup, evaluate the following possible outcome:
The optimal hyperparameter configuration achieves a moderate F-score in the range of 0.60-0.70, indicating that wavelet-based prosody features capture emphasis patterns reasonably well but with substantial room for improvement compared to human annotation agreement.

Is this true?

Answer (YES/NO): NO